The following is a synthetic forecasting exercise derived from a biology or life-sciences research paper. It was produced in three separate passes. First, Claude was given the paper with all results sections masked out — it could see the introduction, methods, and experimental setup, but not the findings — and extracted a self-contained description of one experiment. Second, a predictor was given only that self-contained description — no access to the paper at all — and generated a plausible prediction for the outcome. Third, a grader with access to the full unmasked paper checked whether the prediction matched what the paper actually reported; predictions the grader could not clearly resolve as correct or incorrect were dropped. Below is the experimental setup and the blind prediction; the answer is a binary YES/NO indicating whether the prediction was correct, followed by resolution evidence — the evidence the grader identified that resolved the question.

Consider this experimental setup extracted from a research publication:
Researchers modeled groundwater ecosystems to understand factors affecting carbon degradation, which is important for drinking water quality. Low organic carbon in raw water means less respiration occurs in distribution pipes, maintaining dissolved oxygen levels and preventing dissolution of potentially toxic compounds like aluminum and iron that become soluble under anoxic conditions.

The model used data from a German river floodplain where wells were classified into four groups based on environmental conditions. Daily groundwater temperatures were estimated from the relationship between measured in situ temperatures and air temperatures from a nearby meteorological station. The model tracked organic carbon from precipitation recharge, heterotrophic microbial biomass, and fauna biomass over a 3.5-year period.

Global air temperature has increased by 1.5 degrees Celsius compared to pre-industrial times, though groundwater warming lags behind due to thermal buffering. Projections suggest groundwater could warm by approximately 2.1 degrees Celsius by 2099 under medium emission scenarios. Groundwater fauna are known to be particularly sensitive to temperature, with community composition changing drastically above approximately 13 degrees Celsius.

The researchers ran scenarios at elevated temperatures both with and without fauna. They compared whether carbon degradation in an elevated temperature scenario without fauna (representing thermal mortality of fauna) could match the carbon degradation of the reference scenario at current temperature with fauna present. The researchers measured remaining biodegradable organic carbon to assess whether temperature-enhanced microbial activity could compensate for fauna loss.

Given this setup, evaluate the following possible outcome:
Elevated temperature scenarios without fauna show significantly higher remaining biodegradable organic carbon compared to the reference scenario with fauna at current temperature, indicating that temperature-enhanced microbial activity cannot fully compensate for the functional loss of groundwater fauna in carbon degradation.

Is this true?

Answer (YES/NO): YES